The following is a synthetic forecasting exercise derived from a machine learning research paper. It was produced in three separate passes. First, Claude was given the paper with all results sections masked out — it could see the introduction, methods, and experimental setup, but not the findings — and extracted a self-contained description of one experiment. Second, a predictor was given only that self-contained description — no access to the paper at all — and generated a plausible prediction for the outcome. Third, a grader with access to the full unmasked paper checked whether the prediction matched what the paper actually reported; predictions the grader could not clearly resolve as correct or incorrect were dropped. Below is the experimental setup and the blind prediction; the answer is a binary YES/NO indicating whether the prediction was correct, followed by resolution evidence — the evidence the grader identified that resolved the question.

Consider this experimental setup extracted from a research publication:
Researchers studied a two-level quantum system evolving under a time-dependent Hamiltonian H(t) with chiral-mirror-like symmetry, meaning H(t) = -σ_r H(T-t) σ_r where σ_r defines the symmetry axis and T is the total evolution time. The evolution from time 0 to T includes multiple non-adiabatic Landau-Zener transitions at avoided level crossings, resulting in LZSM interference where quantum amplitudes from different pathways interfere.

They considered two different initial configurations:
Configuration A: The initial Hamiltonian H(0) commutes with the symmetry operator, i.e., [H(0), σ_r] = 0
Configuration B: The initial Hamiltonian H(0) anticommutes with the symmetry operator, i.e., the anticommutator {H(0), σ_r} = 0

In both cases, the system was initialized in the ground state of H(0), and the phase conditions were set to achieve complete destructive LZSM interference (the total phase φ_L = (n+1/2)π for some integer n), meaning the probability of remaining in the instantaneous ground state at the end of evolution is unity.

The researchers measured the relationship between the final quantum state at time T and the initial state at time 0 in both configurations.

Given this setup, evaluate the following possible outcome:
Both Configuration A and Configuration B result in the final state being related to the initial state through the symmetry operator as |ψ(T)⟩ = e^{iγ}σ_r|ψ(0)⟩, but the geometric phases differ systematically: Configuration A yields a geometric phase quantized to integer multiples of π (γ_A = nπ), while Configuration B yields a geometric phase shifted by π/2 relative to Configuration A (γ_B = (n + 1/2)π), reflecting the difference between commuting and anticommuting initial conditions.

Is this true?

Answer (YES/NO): NO